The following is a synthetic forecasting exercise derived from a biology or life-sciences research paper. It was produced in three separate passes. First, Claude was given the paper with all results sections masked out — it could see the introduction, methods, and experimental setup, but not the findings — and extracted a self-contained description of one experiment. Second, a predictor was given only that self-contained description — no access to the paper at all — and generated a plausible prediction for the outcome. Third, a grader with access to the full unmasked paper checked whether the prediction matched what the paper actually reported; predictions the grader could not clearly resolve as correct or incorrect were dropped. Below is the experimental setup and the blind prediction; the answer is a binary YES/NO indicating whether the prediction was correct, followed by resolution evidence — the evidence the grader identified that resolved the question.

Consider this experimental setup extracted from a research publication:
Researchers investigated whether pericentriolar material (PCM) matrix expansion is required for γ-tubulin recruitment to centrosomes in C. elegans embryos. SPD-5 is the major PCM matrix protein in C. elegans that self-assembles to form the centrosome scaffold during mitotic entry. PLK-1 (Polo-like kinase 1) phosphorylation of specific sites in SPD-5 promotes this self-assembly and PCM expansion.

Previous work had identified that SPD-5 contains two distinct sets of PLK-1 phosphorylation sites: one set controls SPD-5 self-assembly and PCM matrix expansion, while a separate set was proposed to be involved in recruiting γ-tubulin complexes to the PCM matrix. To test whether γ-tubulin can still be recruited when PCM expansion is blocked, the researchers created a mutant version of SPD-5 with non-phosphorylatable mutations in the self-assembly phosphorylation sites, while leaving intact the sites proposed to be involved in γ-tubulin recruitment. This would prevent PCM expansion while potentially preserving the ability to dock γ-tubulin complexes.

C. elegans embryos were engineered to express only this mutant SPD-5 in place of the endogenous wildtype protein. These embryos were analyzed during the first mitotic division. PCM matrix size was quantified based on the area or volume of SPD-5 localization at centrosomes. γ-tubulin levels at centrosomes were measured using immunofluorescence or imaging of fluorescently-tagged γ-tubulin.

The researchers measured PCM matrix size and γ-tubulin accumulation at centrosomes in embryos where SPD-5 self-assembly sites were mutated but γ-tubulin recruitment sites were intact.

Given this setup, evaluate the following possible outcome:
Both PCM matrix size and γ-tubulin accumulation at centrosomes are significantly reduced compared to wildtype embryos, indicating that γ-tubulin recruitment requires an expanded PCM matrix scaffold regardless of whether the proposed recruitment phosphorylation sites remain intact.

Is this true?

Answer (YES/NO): NO